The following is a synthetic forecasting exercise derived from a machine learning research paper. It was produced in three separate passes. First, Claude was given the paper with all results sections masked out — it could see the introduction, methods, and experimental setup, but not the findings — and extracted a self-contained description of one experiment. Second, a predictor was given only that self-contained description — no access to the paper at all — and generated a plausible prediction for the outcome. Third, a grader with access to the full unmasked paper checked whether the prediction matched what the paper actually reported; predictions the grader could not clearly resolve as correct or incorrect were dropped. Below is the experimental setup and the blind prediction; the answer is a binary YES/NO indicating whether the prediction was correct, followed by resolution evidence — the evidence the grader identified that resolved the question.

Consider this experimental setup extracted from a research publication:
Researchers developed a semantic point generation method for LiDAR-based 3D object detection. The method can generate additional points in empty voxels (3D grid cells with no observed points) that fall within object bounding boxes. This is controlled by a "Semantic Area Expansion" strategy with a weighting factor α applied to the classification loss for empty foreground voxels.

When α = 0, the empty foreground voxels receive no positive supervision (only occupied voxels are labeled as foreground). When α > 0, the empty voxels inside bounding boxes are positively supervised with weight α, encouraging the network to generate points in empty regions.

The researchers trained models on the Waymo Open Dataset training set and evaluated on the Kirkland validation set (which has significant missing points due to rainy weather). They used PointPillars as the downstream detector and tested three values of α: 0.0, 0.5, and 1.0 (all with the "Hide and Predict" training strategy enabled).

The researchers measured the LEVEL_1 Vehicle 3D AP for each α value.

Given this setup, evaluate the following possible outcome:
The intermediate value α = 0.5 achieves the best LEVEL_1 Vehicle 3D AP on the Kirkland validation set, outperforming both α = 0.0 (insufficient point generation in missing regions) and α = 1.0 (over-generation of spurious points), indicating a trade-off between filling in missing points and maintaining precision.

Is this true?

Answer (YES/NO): YES